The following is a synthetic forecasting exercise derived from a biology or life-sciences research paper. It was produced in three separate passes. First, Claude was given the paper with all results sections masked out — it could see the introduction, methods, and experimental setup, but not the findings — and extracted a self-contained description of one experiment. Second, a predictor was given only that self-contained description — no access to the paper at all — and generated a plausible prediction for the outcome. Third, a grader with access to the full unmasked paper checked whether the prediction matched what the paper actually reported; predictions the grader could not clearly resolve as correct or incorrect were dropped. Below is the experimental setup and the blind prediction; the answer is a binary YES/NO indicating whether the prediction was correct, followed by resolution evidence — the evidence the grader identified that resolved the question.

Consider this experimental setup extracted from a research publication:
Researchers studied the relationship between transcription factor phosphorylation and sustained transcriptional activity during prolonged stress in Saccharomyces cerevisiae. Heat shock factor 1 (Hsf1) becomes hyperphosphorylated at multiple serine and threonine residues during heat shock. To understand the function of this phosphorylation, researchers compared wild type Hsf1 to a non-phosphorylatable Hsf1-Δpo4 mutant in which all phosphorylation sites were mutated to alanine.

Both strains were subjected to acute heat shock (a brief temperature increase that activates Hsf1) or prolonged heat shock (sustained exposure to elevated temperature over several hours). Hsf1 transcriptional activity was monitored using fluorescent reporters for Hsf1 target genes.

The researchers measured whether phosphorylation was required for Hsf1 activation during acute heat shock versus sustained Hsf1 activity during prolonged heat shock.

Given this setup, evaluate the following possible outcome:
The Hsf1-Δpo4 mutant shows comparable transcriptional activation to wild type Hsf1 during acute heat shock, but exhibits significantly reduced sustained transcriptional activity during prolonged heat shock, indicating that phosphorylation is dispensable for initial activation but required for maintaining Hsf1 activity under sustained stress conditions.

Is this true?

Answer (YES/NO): YES